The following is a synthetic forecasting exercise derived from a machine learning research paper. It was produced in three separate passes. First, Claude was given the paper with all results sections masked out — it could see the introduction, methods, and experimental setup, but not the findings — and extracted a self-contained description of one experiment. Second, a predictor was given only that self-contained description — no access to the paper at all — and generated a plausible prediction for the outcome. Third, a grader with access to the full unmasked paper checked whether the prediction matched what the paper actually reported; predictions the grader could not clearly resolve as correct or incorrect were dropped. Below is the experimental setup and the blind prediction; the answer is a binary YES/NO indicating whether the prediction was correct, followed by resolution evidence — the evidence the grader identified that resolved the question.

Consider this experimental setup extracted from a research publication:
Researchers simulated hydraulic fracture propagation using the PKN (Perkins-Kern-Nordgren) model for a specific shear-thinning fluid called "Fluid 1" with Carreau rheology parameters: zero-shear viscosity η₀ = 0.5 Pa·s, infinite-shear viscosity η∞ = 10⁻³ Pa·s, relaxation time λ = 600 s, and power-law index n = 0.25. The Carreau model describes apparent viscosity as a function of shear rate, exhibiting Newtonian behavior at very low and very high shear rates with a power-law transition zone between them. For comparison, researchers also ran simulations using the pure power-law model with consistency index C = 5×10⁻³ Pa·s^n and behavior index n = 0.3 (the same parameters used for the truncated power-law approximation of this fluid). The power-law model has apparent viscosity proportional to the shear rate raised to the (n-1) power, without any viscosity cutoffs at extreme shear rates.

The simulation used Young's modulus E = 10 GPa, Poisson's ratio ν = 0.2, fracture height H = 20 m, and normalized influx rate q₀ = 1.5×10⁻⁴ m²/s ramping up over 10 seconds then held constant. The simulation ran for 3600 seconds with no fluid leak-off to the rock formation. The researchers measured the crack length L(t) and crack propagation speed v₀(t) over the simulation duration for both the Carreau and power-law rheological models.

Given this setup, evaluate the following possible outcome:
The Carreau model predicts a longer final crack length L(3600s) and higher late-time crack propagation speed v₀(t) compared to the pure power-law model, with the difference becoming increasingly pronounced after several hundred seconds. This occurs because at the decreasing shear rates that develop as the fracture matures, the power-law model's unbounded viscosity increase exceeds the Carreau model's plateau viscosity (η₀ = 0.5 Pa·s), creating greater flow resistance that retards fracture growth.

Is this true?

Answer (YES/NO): NO